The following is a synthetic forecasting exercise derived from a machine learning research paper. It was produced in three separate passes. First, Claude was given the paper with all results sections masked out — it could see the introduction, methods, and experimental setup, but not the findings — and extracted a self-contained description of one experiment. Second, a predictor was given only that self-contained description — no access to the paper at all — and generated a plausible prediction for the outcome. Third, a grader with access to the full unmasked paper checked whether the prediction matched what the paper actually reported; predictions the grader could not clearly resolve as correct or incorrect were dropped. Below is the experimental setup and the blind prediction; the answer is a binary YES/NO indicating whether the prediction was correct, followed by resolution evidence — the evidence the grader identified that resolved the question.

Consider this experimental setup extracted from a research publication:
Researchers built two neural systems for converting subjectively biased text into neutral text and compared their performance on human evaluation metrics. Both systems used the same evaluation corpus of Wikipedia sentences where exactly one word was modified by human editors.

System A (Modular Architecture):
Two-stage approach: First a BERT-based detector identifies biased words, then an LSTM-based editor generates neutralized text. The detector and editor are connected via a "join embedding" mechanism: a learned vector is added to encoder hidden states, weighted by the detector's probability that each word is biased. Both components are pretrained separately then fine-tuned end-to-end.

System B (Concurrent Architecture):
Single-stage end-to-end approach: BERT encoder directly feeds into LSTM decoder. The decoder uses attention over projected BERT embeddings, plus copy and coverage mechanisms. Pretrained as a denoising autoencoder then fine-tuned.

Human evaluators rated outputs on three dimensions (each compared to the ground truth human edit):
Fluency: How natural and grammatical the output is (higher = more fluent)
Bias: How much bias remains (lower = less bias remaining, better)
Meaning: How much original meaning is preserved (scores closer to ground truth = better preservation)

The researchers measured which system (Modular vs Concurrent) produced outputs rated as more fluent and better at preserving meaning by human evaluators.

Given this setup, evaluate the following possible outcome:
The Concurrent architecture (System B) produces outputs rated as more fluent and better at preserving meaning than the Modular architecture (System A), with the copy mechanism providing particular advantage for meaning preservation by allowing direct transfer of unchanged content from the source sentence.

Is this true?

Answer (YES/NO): YES